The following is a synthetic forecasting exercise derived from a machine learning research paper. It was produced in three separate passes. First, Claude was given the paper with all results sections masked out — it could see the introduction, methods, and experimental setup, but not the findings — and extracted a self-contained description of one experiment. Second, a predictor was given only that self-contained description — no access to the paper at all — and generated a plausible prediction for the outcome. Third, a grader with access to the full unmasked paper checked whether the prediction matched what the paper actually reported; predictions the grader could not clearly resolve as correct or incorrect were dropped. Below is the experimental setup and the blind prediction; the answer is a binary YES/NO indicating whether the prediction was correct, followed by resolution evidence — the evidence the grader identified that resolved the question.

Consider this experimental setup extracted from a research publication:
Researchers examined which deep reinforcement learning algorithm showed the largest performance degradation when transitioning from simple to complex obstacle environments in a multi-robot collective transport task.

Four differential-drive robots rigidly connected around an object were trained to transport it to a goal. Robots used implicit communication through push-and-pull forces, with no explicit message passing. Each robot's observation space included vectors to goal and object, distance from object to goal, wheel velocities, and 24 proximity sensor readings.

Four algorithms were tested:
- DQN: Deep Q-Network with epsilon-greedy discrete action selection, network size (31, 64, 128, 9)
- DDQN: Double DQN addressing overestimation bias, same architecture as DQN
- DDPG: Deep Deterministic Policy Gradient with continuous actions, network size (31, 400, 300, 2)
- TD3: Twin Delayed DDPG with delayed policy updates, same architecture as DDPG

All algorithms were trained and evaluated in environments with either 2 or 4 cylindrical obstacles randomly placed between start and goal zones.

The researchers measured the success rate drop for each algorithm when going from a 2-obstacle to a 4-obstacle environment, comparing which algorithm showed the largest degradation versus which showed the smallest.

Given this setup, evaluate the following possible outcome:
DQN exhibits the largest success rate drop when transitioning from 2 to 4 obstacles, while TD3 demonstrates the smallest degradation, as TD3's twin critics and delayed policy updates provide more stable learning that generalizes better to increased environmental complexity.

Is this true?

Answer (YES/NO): NO